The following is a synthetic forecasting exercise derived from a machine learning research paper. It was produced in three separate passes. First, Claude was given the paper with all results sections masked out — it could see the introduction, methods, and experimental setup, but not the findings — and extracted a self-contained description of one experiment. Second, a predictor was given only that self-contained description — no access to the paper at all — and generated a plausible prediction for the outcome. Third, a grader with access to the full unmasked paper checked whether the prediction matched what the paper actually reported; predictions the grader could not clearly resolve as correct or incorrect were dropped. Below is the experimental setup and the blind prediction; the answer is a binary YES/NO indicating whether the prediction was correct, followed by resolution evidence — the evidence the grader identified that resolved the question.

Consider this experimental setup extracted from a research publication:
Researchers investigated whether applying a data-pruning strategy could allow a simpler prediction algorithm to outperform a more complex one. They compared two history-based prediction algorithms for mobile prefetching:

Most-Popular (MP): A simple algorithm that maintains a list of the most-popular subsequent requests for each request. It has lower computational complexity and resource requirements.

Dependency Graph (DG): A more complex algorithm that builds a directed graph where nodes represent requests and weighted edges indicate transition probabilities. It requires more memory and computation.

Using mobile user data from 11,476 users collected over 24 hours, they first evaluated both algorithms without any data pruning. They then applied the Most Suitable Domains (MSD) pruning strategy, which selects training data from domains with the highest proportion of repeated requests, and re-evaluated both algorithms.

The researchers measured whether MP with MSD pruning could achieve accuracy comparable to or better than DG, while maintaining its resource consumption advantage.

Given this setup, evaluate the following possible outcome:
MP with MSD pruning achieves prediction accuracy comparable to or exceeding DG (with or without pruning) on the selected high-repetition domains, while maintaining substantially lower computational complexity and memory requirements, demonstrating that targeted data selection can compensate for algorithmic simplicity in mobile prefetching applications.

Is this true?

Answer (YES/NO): YES